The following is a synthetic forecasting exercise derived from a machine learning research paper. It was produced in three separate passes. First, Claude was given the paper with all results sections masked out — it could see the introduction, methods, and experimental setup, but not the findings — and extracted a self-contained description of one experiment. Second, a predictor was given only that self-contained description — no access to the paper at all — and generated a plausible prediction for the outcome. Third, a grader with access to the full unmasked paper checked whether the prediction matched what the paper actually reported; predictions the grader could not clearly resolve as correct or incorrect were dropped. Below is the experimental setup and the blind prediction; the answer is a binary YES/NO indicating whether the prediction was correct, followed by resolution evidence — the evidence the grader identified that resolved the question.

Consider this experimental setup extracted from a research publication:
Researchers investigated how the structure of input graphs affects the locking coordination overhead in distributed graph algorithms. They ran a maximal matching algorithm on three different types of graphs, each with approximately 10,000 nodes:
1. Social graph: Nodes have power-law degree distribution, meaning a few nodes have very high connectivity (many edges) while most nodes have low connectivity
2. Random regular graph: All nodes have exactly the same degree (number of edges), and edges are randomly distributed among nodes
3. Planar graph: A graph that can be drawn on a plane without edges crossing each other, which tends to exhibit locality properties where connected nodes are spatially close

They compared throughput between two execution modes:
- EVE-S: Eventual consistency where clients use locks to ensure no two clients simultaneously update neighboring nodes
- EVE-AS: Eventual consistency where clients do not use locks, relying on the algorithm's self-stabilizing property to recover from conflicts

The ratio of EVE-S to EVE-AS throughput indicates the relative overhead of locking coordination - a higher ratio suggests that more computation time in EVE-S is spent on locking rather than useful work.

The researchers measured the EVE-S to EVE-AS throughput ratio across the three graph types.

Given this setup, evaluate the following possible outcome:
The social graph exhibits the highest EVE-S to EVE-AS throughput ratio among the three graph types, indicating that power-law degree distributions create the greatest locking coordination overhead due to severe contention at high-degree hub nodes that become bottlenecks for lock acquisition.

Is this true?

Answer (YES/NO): YES